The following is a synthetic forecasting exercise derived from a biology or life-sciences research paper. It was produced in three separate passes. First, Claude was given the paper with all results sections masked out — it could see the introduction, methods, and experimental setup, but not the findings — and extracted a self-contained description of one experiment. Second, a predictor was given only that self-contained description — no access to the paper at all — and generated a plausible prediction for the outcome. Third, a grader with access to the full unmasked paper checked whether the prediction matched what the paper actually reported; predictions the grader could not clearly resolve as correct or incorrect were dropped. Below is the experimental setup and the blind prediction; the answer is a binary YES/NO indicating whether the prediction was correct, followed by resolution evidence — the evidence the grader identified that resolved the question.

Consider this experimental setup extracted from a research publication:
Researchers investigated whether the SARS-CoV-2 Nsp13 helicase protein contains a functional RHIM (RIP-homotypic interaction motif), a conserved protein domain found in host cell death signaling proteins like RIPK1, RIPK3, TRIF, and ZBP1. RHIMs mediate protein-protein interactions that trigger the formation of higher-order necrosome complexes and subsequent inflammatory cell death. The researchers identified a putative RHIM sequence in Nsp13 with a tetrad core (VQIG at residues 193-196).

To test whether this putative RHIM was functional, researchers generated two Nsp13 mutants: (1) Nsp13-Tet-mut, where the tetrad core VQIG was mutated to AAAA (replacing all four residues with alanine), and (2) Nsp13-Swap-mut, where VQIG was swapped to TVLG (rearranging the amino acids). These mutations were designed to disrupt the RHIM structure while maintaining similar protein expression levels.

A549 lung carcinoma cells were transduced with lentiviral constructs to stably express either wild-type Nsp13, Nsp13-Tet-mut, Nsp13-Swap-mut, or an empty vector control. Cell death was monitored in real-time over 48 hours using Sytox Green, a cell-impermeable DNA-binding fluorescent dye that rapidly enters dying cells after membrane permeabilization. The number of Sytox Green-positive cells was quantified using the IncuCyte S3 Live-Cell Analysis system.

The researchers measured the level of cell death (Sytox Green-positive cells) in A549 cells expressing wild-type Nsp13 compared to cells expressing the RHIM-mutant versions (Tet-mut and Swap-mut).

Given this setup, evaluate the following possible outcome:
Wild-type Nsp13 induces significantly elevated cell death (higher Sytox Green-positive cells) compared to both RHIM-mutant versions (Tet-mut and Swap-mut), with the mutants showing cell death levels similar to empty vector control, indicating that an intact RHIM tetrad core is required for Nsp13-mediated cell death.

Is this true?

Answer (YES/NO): NO